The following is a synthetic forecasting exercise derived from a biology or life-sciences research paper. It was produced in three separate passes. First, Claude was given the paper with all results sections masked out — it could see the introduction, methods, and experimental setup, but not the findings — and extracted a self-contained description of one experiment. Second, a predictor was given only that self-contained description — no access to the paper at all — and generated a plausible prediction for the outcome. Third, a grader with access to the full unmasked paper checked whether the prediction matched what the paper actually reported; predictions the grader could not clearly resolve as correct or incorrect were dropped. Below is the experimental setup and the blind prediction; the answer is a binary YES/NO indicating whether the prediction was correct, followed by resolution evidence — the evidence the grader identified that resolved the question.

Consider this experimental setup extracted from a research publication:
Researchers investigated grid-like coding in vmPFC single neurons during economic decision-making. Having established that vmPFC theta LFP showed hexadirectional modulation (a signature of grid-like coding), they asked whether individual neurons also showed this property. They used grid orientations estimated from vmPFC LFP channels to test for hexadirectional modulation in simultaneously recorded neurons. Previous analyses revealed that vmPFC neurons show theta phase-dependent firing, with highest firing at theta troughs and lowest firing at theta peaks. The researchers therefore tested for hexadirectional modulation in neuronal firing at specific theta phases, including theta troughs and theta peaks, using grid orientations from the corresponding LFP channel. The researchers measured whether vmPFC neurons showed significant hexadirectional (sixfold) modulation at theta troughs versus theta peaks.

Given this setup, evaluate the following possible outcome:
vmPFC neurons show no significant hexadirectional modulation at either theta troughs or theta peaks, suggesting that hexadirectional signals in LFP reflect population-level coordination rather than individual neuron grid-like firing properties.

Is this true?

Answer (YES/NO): NO